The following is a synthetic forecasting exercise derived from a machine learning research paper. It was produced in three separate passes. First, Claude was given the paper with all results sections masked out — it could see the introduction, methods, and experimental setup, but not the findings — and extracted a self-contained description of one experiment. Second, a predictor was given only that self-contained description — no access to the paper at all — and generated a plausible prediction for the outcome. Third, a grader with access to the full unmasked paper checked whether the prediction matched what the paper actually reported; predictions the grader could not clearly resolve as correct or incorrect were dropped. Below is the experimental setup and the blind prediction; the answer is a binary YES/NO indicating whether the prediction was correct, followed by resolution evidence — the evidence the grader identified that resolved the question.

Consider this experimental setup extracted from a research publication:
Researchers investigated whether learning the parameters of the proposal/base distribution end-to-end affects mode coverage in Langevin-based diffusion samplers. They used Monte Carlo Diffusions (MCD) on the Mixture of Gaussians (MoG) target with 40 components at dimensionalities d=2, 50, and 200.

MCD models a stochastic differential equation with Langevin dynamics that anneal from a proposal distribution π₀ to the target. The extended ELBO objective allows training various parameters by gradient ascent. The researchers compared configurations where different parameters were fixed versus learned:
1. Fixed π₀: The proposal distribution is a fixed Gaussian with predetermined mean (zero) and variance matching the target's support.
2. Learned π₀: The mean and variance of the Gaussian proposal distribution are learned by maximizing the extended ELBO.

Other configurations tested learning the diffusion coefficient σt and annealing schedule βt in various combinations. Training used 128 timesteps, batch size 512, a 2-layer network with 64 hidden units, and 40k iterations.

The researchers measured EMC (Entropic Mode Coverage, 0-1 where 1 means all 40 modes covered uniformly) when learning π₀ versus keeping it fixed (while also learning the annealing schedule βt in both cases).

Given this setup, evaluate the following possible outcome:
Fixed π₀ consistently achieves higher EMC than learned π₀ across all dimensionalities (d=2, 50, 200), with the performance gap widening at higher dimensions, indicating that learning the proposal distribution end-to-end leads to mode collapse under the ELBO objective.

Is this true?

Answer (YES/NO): NO